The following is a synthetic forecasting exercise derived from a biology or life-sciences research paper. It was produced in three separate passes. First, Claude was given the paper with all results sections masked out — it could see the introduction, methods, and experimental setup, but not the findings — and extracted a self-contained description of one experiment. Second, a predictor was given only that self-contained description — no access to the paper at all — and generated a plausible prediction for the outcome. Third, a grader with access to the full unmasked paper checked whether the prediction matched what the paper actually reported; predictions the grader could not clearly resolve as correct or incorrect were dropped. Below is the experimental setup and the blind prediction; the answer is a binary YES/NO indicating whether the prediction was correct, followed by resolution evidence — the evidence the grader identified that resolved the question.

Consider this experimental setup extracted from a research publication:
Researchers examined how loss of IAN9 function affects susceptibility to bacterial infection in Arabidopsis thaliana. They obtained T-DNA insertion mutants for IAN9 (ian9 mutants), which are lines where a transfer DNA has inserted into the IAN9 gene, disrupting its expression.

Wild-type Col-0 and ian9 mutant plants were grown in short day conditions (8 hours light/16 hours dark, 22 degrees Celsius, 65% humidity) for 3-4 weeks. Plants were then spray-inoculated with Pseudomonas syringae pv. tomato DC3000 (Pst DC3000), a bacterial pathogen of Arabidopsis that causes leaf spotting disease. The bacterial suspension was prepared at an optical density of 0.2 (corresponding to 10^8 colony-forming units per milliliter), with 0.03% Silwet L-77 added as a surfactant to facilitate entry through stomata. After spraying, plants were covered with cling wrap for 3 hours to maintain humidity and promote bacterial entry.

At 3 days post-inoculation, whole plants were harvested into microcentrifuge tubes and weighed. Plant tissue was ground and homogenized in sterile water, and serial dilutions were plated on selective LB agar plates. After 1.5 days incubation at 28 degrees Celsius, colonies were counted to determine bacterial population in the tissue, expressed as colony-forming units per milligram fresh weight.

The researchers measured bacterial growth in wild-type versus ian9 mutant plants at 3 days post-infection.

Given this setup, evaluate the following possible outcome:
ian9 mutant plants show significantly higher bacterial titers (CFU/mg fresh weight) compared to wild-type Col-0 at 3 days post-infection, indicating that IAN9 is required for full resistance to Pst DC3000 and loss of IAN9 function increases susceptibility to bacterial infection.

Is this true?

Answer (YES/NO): NO